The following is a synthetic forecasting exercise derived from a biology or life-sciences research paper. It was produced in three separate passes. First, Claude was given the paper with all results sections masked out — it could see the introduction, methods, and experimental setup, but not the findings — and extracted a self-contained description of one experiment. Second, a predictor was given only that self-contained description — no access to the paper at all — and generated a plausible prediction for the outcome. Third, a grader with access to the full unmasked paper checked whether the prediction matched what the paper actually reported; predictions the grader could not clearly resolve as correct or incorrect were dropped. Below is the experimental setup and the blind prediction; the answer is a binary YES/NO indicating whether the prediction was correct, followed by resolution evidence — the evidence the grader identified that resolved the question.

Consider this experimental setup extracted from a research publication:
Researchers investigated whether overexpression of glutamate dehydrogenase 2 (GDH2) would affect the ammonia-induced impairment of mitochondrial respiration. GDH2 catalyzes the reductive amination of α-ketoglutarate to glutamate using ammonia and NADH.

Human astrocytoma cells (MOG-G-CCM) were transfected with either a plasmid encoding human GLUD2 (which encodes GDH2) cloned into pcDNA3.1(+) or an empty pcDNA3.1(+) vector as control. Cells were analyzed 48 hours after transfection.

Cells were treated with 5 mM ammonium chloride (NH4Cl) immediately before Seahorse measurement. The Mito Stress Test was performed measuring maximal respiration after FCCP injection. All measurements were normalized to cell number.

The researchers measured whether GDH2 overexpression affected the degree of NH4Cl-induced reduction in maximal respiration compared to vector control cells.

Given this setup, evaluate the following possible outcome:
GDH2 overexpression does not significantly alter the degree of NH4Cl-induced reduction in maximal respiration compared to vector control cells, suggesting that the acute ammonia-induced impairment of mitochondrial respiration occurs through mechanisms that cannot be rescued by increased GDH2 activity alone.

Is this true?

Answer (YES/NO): NO